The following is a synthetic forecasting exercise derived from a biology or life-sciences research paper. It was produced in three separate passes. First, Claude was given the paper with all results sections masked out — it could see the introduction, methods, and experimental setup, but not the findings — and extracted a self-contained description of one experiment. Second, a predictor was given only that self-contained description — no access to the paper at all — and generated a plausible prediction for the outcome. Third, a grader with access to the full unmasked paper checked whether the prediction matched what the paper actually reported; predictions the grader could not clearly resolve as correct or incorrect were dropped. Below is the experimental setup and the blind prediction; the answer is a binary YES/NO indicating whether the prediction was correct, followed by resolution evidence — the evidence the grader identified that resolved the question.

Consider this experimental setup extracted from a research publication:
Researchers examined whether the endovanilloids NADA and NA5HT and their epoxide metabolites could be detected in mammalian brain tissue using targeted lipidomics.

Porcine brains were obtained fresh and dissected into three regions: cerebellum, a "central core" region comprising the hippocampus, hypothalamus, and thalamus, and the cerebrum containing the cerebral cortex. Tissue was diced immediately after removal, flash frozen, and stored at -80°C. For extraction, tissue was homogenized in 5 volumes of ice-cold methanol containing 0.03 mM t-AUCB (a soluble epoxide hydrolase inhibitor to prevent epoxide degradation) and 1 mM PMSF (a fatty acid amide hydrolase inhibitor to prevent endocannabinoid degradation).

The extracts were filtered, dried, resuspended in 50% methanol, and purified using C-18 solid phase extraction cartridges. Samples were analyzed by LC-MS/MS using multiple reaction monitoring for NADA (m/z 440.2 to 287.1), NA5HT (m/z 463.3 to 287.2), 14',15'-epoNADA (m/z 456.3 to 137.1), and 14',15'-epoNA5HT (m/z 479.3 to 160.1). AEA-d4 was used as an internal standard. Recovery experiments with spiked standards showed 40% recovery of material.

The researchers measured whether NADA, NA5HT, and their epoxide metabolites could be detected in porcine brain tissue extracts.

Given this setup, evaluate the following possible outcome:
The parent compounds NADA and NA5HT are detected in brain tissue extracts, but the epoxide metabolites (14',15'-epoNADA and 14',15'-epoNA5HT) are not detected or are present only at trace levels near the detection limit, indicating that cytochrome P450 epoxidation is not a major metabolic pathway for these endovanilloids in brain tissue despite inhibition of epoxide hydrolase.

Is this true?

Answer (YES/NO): NO